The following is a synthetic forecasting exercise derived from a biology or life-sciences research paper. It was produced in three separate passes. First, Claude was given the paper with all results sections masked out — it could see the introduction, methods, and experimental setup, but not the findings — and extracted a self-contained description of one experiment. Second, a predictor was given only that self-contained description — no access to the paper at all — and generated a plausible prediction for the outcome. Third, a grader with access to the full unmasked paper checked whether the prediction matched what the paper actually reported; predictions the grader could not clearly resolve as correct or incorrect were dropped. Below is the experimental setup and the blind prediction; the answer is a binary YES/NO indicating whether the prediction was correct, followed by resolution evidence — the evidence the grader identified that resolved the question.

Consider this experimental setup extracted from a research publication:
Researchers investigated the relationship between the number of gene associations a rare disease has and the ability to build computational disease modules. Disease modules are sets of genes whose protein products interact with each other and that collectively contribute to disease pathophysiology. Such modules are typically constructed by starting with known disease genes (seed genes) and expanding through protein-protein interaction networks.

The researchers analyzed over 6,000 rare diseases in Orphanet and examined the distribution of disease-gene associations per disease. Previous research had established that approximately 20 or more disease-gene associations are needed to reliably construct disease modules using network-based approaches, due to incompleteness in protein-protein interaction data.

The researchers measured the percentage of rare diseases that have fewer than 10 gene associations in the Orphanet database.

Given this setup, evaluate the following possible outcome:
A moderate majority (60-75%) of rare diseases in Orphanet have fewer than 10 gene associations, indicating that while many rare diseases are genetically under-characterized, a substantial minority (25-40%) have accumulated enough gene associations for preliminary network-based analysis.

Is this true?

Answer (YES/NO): NO